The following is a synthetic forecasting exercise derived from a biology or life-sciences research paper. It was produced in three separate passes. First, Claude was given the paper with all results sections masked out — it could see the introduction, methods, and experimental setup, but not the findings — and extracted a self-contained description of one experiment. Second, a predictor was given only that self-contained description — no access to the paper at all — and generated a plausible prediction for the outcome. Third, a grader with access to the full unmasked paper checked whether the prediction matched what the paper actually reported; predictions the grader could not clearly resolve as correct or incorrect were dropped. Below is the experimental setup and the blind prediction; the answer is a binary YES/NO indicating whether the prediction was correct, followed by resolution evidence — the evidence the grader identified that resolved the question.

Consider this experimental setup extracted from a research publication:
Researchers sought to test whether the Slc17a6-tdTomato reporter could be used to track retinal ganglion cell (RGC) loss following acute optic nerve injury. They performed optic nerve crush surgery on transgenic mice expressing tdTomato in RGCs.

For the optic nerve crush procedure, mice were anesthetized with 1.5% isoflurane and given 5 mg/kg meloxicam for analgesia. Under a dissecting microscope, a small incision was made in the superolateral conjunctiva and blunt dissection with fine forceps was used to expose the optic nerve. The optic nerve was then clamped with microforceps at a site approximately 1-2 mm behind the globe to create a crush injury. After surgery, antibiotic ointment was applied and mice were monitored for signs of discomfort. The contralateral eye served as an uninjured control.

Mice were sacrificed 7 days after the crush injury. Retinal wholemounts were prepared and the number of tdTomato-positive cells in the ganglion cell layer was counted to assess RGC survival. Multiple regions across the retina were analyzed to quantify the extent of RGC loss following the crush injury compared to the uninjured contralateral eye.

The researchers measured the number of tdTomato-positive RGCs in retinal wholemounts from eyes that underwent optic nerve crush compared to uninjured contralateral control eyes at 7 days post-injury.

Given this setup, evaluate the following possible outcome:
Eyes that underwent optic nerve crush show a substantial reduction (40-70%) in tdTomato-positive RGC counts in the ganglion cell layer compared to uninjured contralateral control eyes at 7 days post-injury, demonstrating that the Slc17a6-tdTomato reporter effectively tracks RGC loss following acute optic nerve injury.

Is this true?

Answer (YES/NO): YES